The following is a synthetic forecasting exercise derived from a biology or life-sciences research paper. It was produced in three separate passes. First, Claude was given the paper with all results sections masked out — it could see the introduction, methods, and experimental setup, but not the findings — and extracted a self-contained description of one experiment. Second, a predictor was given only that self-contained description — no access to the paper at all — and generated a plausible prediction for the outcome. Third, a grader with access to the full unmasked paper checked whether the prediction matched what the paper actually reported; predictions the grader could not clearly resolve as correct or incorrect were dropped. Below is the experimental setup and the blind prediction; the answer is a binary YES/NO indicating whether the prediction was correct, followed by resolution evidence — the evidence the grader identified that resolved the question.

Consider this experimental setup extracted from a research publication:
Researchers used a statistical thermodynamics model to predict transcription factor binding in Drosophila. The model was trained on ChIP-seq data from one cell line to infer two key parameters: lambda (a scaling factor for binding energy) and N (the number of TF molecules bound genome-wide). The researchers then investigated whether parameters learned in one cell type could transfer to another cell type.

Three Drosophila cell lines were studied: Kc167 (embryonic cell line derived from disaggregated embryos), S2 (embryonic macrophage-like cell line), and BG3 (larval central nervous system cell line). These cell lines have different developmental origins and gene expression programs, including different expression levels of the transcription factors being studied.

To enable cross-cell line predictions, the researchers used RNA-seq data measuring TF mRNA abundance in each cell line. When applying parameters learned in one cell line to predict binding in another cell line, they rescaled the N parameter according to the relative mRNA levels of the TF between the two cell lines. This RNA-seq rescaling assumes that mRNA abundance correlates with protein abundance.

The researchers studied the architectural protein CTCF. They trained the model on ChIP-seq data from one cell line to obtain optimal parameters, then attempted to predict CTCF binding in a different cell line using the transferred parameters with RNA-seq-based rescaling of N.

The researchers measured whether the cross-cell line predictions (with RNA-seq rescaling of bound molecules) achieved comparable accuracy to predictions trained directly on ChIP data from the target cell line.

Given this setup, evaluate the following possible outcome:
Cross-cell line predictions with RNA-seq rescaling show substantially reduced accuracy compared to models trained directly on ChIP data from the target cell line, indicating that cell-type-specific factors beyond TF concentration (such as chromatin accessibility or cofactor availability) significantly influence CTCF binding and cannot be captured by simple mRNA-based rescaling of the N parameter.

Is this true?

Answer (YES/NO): NO